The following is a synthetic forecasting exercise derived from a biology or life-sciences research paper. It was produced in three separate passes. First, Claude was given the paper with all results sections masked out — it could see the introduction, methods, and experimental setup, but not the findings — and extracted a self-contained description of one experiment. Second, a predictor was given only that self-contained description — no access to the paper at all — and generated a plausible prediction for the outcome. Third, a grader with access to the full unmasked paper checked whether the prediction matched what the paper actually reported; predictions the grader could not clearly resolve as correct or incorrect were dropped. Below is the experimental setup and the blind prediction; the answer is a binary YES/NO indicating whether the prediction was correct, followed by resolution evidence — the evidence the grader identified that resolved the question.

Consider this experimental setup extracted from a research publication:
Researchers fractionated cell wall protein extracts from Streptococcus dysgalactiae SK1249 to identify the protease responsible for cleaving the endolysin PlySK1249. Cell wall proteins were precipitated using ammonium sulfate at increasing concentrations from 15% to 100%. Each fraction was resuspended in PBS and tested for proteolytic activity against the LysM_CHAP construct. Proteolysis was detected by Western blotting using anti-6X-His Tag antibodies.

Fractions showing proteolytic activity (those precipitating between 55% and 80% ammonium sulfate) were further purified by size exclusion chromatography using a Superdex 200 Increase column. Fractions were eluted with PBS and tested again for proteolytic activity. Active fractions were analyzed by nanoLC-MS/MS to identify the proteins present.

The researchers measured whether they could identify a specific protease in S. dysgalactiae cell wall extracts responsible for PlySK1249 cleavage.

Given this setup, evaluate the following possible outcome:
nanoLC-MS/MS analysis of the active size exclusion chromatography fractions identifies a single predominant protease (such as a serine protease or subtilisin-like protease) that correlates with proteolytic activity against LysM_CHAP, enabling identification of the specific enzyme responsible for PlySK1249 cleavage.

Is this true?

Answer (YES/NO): NO